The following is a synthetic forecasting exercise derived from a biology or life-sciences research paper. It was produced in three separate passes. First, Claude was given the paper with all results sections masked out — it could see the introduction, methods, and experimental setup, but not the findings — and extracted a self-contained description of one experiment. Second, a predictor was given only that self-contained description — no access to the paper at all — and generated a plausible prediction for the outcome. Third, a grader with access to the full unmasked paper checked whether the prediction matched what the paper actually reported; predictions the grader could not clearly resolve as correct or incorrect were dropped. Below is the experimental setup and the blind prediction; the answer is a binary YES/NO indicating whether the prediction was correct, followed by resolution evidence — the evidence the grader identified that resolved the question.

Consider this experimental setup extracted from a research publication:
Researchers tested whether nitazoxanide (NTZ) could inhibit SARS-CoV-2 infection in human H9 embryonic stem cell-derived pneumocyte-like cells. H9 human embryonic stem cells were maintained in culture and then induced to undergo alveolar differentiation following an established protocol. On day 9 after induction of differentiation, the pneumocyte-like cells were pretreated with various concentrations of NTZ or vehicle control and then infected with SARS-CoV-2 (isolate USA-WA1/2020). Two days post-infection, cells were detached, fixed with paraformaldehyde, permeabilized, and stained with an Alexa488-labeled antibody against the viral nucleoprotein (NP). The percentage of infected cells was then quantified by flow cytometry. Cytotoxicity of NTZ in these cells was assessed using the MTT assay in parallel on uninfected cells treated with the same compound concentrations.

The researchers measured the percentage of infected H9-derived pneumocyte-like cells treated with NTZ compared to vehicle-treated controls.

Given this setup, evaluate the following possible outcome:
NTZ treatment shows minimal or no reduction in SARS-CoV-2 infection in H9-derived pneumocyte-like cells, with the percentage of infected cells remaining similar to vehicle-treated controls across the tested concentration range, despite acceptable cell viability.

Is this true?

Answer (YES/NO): NO